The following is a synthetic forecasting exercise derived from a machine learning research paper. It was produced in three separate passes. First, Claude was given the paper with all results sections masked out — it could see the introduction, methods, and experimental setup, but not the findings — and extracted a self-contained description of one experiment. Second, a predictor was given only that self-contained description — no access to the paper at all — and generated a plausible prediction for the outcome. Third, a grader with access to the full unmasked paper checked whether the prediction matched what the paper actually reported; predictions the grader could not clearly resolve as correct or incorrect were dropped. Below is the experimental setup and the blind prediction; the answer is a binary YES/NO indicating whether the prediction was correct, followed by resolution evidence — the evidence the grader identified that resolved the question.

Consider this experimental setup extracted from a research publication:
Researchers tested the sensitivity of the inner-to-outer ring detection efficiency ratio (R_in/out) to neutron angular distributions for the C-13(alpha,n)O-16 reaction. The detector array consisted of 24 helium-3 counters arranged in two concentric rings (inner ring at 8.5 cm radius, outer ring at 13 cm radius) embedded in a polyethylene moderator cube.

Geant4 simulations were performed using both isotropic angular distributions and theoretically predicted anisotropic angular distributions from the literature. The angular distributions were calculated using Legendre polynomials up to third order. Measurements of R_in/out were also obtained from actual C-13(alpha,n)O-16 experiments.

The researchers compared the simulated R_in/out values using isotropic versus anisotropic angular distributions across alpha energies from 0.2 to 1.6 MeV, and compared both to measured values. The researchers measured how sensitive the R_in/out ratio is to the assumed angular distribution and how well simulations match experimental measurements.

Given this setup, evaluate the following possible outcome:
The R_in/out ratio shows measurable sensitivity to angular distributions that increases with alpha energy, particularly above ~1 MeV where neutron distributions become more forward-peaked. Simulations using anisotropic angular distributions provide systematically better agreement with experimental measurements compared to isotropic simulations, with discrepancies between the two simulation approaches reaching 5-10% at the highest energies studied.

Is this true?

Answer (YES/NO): NO